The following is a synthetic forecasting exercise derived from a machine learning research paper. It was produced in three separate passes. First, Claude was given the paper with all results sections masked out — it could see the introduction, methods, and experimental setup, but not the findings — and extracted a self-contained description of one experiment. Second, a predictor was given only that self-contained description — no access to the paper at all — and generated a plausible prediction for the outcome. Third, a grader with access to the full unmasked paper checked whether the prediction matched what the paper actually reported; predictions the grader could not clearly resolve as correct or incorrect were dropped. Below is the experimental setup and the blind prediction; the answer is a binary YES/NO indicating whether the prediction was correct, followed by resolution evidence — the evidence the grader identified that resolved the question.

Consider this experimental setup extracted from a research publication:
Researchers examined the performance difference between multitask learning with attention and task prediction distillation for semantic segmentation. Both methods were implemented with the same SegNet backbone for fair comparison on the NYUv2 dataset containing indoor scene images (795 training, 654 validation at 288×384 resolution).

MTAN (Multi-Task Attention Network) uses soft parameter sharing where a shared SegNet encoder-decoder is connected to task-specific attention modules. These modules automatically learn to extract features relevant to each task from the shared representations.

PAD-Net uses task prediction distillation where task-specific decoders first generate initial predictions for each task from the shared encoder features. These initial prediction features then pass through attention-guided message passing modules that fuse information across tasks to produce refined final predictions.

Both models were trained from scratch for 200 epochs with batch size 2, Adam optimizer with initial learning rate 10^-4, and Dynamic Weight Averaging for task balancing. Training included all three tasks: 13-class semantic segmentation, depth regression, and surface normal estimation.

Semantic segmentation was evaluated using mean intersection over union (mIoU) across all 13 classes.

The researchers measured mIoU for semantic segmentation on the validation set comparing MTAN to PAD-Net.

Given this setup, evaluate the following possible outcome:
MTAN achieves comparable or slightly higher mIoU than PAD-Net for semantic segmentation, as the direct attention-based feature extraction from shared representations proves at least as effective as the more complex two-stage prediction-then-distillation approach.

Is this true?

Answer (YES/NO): YES